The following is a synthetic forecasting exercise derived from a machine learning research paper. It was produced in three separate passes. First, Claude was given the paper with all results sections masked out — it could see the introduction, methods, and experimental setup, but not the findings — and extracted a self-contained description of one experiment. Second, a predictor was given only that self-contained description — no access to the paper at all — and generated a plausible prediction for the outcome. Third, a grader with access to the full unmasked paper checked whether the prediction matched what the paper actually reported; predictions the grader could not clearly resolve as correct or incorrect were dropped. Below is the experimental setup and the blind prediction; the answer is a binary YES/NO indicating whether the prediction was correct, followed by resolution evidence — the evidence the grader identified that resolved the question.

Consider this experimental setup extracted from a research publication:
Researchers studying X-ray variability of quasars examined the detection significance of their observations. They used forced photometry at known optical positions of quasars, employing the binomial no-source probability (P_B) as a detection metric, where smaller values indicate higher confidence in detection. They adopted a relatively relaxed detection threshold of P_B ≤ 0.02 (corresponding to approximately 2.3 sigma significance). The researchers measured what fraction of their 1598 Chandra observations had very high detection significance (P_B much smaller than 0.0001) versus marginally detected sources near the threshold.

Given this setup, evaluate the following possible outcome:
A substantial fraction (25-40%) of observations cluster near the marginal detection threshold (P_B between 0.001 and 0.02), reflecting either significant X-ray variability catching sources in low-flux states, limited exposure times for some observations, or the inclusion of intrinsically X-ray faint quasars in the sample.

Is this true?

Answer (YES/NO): NO